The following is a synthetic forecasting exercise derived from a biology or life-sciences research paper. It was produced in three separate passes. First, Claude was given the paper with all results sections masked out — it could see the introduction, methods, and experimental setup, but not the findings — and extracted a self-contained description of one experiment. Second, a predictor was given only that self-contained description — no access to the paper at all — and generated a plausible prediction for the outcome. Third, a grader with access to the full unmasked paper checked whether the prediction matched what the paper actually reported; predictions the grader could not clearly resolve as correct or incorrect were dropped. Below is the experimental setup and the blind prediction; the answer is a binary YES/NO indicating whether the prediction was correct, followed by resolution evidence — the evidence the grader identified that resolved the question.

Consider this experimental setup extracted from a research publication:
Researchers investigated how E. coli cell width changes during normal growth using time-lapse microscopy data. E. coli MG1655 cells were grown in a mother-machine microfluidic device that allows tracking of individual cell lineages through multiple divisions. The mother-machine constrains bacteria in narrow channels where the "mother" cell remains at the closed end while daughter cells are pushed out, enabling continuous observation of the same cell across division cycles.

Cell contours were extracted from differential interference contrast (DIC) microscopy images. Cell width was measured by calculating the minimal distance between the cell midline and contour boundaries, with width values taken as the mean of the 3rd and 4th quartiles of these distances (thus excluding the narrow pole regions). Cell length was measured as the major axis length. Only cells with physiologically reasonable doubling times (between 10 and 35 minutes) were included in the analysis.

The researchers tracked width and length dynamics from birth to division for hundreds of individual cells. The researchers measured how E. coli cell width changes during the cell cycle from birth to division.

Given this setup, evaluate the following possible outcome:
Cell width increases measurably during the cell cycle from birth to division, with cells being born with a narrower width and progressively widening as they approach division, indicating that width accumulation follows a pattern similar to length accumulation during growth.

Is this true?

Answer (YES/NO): NO